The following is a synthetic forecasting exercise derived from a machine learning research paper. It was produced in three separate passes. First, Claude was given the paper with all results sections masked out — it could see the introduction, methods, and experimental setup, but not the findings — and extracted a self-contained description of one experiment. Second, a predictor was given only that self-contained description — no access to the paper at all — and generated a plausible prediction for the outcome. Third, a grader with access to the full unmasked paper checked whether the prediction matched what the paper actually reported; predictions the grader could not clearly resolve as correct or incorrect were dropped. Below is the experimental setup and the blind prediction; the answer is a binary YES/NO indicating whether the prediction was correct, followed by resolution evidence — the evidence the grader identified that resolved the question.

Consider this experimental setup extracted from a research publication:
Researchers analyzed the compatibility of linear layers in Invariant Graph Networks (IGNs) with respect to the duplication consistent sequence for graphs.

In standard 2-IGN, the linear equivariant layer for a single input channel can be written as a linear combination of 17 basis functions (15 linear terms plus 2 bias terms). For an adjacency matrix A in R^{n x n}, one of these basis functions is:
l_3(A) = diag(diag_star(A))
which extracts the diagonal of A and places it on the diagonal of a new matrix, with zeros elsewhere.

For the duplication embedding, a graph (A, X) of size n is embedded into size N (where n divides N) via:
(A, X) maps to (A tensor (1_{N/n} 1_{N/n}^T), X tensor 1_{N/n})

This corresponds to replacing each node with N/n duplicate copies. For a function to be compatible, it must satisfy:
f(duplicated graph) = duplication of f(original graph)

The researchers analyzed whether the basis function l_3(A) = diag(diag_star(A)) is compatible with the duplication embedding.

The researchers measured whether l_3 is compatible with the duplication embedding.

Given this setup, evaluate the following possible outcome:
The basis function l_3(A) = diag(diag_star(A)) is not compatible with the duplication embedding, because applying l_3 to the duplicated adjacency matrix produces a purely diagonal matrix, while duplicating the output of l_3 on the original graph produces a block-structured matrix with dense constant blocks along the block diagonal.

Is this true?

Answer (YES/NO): YES